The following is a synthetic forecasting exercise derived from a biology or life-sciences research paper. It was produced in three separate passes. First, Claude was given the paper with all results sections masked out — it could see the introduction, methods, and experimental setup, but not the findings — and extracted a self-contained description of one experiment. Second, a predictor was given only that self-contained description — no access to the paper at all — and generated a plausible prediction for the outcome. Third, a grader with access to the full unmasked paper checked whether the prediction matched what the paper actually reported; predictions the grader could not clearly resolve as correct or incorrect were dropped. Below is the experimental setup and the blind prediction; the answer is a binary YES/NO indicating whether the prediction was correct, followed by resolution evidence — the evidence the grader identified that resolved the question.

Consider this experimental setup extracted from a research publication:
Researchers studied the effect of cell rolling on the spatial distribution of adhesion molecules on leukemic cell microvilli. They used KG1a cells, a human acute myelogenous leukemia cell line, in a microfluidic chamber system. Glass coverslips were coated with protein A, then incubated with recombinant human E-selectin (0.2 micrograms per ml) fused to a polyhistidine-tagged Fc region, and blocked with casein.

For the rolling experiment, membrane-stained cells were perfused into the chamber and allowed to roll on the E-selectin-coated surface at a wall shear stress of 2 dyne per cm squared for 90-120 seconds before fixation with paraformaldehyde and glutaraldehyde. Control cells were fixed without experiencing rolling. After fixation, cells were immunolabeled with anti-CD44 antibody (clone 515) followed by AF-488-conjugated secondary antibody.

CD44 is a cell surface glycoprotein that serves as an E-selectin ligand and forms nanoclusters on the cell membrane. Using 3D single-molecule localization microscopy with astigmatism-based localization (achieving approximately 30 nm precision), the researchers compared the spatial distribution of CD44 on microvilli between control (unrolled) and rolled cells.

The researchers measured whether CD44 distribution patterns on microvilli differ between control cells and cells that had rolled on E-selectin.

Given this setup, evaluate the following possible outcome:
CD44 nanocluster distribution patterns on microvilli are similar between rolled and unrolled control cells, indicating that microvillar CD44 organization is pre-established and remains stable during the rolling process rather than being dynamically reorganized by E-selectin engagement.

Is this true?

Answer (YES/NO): YES